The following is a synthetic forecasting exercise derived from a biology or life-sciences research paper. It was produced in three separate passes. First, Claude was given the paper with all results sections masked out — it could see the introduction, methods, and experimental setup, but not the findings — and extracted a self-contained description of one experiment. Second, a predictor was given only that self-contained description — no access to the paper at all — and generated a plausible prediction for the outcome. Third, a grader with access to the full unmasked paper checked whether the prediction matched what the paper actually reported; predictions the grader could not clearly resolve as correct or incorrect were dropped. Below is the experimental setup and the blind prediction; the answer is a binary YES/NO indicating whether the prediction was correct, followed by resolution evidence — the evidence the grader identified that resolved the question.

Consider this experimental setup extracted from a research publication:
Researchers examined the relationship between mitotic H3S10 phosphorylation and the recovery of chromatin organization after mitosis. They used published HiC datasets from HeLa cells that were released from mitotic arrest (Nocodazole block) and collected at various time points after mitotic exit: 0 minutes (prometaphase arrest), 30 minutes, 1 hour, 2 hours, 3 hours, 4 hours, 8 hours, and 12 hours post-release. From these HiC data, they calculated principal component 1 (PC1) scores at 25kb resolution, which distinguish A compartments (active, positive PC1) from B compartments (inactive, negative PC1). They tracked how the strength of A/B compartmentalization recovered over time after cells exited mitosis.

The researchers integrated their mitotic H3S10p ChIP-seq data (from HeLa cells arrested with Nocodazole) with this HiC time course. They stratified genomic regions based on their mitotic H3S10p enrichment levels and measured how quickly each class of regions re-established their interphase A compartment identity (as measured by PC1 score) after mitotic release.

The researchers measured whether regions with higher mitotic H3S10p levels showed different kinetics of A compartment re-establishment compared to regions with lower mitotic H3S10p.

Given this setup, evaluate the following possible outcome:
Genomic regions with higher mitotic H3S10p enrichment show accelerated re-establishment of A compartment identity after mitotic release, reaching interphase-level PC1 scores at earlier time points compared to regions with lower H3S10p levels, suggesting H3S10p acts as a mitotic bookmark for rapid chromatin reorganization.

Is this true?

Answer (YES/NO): YES